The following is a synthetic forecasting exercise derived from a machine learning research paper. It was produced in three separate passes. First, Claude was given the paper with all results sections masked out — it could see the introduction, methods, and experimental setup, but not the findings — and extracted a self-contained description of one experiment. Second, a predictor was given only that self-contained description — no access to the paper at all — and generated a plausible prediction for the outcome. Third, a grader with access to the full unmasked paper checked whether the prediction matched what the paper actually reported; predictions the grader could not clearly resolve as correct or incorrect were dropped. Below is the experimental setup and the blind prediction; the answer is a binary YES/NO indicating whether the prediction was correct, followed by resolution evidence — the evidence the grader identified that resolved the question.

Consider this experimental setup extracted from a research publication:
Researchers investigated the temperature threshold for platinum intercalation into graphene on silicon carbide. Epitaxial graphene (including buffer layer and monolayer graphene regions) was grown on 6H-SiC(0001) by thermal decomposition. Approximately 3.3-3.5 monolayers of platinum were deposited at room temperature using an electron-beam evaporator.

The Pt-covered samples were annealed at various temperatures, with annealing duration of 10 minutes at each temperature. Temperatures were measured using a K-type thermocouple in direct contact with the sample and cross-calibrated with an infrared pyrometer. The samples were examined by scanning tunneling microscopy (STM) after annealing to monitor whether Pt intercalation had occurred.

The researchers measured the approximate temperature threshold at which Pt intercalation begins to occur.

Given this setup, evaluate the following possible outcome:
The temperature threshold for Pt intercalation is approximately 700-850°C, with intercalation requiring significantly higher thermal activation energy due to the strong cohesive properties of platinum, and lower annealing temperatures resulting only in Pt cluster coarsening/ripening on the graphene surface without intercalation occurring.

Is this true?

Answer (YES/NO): NO